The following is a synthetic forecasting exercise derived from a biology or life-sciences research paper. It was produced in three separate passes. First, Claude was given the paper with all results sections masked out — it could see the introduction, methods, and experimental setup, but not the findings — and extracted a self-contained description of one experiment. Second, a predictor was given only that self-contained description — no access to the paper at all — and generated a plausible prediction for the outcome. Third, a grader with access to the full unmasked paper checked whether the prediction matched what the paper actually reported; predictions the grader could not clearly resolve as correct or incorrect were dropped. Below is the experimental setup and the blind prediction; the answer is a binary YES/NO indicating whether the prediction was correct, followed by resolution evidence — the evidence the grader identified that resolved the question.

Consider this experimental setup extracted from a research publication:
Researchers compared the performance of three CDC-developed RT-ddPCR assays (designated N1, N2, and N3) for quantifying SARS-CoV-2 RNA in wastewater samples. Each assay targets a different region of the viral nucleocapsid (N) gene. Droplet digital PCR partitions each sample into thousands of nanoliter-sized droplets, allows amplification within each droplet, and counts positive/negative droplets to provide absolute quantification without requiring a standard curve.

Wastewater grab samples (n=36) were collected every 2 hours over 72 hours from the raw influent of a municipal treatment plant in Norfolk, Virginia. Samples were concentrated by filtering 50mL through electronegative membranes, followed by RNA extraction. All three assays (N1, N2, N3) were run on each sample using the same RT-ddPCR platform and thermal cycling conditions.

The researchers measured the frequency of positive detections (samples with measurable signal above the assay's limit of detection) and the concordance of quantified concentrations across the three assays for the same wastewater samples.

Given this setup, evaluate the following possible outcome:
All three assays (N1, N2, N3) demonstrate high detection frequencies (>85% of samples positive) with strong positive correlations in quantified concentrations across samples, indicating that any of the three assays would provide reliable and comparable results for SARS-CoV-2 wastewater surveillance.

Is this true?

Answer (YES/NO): YES